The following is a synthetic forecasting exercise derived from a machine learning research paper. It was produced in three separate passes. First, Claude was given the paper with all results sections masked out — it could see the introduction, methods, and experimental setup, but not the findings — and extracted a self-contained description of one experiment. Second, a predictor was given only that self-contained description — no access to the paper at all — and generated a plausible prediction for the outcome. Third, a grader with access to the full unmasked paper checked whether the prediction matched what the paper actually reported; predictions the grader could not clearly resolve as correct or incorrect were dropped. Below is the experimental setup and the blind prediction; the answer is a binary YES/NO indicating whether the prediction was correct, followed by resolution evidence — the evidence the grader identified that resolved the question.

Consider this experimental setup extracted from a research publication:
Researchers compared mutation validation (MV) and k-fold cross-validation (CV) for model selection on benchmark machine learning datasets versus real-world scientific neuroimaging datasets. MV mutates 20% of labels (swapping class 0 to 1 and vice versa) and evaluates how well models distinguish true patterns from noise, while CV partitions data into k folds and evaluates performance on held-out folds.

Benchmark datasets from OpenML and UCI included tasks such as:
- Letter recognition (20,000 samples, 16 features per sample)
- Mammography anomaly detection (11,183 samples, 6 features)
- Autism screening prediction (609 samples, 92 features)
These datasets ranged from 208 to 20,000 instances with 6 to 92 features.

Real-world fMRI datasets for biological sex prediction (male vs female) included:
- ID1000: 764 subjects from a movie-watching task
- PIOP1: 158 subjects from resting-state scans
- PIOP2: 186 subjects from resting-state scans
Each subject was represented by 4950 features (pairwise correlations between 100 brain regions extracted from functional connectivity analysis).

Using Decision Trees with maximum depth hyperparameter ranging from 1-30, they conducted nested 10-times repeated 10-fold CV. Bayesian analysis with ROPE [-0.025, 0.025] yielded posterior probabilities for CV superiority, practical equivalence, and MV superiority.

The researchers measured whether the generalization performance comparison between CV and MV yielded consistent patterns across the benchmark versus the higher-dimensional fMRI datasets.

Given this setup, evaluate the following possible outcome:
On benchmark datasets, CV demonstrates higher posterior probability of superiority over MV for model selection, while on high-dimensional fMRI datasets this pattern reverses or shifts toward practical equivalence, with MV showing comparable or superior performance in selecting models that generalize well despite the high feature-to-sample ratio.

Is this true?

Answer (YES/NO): NO